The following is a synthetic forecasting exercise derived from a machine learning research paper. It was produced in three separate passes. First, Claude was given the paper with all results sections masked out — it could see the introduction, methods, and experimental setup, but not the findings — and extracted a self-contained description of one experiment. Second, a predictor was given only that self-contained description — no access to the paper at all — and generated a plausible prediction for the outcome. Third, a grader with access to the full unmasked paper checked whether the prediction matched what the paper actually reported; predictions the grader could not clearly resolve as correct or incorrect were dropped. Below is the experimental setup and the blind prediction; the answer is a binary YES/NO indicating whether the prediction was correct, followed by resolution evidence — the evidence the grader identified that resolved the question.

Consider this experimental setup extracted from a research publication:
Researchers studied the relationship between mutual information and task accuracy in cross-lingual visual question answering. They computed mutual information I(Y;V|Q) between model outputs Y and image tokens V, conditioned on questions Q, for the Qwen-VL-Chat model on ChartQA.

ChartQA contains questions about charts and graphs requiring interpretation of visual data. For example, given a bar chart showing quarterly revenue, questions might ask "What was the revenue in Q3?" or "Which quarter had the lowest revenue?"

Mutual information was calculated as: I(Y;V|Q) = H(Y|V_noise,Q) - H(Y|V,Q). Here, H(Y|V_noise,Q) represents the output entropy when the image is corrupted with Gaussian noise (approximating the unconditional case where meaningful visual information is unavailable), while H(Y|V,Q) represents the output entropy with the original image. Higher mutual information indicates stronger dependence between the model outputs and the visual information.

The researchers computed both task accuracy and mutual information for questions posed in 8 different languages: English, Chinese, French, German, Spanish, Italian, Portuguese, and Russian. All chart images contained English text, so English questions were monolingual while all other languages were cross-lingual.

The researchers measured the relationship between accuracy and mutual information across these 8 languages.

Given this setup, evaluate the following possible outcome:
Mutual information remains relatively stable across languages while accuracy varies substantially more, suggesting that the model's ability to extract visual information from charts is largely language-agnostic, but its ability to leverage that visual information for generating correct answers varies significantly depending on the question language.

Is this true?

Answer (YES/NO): NO